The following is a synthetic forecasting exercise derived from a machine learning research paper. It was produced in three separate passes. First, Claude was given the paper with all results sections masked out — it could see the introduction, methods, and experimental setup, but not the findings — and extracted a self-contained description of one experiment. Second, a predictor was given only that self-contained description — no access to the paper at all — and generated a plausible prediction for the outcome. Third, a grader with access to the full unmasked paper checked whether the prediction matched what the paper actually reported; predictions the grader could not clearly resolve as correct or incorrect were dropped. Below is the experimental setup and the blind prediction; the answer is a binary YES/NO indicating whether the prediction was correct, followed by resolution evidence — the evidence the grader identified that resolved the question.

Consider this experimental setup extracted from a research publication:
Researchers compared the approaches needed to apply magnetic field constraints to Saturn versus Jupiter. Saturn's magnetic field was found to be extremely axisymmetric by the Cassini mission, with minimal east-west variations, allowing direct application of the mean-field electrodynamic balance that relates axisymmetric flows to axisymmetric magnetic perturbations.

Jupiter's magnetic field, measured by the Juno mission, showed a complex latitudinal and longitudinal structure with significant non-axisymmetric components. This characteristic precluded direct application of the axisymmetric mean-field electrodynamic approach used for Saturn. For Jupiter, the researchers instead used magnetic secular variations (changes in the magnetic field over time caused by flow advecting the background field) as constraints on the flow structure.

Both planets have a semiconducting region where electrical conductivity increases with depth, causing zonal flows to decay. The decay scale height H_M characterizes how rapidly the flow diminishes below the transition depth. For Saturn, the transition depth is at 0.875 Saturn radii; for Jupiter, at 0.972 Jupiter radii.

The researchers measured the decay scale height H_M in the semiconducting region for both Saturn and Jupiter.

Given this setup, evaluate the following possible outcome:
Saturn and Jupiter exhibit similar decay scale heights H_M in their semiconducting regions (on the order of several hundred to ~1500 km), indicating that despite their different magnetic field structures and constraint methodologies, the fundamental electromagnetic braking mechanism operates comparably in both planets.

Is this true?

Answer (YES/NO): NO